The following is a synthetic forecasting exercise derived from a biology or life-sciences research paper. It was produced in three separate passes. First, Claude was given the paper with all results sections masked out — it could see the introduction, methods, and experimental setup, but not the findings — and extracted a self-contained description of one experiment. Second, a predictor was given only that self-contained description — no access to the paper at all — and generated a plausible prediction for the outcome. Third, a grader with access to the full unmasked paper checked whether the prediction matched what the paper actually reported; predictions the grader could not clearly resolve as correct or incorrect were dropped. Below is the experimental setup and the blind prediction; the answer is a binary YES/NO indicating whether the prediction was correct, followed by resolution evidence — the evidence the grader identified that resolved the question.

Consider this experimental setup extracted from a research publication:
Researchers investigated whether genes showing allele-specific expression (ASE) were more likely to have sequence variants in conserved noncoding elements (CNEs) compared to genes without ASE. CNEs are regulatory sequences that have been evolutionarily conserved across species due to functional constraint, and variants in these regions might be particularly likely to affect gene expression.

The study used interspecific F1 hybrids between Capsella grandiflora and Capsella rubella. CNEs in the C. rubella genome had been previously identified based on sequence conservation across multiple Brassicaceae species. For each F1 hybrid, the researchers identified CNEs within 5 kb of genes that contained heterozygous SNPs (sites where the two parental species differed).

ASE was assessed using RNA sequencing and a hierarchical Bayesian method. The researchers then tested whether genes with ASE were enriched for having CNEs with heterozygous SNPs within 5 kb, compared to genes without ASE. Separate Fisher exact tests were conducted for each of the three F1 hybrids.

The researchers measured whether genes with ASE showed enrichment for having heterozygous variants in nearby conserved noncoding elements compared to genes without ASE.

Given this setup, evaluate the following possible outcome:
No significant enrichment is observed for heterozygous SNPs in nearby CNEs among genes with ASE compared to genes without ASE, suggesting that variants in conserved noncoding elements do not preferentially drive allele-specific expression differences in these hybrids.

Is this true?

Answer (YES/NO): YES